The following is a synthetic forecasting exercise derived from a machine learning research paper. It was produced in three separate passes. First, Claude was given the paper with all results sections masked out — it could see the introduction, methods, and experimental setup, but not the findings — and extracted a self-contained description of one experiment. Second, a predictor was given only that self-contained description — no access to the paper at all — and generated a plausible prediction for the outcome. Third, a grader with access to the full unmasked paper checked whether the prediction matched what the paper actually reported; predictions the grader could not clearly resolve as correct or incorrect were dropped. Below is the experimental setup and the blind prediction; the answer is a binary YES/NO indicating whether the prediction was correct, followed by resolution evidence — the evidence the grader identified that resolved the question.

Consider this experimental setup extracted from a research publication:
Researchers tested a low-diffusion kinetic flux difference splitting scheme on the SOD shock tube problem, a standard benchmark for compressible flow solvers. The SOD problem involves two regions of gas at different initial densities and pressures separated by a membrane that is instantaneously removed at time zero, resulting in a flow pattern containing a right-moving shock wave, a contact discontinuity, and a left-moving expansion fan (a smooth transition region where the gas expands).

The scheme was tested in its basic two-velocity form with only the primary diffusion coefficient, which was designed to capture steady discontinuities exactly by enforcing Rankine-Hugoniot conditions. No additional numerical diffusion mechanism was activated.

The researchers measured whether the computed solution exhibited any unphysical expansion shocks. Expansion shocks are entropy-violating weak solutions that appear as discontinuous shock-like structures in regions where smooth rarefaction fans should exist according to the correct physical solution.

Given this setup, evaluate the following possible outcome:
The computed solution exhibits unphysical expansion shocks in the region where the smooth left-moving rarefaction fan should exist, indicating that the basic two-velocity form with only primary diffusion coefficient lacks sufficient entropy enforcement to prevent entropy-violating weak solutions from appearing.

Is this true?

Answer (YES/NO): YES